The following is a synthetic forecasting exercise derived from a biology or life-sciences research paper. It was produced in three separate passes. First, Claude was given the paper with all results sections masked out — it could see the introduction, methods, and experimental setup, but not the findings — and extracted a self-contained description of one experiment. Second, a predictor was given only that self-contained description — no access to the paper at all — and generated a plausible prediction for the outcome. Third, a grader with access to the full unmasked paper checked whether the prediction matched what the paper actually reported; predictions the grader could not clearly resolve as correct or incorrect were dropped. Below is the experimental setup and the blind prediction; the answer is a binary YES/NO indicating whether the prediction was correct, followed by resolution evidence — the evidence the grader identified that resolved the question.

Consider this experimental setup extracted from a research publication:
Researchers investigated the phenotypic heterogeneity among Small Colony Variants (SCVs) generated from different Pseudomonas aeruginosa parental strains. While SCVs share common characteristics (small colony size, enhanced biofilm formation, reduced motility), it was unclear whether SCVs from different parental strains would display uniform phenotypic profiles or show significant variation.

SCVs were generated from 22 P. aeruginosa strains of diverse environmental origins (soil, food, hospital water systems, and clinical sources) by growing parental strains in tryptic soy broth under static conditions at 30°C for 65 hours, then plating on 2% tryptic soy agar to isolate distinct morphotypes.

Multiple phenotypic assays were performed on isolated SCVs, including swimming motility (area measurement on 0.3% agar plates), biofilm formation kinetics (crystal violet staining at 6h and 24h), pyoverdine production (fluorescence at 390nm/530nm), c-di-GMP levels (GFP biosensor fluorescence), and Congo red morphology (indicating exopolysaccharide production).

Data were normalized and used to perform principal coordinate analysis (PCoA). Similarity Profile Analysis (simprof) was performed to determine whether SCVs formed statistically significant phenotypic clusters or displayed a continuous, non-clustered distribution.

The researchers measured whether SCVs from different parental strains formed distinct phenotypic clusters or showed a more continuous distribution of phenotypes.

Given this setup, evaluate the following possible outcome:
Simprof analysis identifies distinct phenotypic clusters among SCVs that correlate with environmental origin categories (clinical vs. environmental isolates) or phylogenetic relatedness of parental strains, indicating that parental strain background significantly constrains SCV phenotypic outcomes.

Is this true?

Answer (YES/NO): NO